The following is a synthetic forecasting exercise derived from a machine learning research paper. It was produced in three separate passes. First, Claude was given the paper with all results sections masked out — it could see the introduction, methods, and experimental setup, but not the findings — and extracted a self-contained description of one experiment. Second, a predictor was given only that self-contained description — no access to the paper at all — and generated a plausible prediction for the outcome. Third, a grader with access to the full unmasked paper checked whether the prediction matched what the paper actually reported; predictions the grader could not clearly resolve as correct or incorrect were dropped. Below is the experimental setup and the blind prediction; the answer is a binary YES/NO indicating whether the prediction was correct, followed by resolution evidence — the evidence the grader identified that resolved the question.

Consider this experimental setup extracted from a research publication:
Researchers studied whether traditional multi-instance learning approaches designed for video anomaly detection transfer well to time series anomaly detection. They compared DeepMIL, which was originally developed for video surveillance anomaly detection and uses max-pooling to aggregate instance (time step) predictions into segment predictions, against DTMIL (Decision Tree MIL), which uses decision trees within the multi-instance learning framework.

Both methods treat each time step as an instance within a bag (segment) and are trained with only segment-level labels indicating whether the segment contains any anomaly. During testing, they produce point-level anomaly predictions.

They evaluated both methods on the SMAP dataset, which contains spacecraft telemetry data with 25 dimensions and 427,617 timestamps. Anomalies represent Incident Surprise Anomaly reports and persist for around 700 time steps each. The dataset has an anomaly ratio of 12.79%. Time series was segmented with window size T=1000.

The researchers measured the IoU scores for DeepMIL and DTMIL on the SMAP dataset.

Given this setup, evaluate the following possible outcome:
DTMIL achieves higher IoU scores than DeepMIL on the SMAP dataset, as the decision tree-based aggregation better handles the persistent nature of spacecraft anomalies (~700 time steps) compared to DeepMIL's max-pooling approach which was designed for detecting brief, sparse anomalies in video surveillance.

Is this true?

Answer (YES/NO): NO